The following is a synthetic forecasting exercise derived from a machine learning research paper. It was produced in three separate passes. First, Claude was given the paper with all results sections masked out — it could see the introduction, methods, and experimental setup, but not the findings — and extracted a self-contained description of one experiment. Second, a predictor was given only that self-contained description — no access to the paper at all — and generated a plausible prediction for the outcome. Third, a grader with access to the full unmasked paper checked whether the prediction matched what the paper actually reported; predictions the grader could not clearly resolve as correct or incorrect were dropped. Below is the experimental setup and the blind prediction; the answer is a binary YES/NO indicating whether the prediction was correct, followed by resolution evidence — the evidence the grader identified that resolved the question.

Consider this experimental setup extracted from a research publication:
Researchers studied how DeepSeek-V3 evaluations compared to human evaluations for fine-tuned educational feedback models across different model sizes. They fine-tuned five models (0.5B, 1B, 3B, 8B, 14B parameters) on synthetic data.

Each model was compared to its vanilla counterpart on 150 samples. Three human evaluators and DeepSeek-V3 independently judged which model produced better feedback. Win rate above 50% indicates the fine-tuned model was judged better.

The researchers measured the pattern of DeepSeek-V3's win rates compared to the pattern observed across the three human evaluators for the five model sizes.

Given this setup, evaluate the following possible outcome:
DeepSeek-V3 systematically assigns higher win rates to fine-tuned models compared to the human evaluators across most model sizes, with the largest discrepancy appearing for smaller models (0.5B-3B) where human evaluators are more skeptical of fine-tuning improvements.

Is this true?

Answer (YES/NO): NO